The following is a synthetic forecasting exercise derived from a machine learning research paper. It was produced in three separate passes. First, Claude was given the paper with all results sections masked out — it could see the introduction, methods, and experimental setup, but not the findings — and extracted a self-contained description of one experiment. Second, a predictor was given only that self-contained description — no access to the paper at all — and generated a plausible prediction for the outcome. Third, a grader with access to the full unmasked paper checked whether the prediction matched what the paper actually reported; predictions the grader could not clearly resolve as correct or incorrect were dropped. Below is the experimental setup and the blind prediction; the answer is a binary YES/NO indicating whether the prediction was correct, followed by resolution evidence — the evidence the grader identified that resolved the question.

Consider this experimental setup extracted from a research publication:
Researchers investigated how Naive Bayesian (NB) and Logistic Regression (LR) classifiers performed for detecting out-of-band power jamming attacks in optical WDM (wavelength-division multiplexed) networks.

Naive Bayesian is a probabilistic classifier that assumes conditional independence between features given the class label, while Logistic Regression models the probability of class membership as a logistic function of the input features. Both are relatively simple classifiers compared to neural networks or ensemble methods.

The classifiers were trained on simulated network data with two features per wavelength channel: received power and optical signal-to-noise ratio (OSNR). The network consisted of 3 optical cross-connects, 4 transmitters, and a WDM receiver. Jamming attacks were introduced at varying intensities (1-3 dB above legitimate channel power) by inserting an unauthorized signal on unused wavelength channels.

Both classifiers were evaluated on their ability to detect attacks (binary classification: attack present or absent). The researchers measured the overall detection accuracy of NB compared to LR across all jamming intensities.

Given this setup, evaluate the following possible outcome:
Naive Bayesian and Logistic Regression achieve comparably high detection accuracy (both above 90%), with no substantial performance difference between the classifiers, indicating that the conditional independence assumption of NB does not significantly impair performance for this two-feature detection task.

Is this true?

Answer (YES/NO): NO